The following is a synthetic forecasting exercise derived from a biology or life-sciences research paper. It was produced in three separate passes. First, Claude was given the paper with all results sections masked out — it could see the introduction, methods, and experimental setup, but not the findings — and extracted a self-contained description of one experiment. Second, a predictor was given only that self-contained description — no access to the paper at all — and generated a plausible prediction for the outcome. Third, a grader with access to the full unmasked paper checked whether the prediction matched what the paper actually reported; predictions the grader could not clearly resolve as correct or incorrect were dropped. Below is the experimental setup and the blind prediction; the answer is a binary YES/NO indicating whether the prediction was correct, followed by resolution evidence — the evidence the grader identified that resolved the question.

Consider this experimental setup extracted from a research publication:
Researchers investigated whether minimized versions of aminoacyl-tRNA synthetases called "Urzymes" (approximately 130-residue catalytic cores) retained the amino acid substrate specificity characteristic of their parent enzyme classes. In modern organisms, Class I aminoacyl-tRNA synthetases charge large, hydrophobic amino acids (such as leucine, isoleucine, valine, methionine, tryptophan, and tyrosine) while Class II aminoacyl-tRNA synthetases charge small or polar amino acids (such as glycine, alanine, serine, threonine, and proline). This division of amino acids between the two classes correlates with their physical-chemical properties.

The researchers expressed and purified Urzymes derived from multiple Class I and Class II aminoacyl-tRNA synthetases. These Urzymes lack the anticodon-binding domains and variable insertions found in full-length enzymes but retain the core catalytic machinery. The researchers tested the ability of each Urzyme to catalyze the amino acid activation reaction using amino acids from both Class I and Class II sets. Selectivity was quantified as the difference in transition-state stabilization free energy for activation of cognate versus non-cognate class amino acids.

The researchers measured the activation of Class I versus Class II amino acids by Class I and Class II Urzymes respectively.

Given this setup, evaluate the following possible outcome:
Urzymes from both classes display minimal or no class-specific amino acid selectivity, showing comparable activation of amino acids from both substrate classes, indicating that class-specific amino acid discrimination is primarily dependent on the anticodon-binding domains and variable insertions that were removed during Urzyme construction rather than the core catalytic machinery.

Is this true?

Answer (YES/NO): NO